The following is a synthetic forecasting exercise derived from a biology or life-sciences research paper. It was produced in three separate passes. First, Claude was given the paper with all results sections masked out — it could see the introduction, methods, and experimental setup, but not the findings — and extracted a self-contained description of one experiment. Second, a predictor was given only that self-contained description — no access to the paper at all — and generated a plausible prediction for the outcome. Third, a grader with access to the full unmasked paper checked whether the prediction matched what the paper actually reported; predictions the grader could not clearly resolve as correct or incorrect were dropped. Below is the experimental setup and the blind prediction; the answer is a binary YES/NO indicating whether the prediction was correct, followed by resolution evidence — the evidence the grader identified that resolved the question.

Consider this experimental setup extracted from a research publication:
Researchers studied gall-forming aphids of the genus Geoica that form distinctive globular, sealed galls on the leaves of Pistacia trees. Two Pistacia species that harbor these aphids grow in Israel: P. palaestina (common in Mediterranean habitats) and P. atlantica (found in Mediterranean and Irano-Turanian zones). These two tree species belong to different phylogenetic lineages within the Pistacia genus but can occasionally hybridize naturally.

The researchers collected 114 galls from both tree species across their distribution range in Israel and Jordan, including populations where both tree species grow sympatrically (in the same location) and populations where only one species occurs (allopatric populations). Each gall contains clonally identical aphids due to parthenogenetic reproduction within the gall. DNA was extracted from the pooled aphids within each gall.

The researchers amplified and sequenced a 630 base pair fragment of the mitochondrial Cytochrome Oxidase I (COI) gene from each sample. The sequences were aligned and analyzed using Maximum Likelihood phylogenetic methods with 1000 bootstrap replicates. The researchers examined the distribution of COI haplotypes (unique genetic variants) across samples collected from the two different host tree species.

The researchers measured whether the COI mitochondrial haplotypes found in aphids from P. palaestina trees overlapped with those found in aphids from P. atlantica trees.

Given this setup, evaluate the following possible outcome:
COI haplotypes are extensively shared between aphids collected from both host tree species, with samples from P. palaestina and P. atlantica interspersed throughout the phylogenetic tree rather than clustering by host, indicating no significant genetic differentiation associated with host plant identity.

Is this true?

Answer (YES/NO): NO